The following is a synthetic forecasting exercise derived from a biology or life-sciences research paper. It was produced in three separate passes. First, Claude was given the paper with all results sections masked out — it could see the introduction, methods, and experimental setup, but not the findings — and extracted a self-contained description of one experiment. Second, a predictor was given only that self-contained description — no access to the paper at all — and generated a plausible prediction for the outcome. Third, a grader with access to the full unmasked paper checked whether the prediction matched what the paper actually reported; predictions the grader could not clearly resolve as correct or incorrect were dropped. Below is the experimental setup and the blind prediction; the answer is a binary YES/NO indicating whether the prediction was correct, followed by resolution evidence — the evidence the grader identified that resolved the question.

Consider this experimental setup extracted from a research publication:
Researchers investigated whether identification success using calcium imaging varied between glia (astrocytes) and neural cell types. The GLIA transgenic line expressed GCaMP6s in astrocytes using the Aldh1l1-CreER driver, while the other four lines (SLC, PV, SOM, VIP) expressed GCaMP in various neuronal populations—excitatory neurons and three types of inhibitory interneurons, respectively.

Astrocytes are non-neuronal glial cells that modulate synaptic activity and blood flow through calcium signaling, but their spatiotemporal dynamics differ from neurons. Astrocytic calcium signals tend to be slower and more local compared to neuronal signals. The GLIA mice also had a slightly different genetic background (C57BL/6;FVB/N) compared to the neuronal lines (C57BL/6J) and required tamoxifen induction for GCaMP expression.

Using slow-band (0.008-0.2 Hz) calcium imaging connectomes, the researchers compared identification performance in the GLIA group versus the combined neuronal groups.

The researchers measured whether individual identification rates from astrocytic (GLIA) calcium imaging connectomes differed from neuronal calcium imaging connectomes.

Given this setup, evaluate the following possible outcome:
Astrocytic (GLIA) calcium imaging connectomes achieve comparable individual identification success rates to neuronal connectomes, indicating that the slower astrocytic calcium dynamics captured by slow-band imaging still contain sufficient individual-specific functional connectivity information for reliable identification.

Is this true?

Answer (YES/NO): NO